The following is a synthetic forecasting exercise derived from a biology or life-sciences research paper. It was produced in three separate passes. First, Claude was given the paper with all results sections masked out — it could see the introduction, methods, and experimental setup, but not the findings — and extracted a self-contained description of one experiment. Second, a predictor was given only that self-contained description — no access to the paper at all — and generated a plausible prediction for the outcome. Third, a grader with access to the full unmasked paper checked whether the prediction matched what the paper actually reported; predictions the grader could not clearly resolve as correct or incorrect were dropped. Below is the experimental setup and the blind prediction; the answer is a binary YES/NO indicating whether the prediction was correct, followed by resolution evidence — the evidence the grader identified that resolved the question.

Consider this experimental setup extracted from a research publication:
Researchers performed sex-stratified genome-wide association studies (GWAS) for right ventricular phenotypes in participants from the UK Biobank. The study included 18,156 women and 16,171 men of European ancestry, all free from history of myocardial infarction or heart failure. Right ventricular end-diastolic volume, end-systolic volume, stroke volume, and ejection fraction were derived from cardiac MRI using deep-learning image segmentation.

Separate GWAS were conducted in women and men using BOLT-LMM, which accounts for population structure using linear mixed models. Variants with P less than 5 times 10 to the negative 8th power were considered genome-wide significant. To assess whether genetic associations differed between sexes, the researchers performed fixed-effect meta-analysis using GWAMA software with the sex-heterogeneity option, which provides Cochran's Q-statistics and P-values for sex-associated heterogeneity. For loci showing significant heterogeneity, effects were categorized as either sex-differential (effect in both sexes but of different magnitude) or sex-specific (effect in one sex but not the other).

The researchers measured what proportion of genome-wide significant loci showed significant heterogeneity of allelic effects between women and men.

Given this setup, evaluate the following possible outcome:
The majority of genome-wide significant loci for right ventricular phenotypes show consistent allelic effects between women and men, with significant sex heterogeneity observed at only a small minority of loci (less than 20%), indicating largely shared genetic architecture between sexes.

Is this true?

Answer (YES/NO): YES